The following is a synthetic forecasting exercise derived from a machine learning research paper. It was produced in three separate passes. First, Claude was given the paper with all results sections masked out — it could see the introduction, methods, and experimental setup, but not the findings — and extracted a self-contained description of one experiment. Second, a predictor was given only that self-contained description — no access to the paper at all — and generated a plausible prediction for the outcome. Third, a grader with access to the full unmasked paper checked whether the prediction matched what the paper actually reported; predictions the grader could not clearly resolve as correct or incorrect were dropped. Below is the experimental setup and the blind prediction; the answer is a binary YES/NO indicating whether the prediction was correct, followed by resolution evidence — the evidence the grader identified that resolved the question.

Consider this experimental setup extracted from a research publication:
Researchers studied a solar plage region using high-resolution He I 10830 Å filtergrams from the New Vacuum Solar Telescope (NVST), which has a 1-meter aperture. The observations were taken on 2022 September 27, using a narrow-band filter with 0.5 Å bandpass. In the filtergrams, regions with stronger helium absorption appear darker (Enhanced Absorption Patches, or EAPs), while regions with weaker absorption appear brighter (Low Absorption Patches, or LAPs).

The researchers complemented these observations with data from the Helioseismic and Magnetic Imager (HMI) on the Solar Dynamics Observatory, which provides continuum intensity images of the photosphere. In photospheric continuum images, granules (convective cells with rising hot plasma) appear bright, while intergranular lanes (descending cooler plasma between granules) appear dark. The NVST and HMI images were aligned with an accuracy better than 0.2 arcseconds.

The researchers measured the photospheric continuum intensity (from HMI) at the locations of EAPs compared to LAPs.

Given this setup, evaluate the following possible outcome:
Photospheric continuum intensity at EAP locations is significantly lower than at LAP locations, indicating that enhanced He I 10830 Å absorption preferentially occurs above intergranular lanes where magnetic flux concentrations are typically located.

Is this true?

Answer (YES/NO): YES